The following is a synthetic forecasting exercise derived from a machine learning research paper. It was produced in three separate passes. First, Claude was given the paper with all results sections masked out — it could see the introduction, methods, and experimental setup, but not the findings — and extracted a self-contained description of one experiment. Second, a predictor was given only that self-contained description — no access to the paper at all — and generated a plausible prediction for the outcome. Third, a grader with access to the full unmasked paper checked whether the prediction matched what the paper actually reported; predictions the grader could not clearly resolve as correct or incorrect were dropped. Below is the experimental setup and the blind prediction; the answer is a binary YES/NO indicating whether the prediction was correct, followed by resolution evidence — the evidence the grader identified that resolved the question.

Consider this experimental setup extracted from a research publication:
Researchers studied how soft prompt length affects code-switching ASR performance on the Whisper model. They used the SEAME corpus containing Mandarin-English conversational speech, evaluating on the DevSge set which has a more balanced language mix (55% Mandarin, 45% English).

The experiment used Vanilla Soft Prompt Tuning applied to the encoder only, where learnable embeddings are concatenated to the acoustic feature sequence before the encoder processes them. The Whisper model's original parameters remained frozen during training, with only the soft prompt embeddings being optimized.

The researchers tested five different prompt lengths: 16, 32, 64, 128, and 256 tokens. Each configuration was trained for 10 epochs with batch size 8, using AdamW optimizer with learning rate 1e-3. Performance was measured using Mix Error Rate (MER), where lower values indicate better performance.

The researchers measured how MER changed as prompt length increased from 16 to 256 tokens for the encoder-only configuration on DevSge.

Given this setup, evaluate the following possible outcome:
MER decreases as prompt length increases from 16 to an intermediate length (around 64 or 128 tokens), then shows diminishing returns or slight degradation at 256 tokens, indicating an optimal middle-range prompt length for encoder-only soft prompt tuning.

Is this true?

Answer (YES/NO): NO